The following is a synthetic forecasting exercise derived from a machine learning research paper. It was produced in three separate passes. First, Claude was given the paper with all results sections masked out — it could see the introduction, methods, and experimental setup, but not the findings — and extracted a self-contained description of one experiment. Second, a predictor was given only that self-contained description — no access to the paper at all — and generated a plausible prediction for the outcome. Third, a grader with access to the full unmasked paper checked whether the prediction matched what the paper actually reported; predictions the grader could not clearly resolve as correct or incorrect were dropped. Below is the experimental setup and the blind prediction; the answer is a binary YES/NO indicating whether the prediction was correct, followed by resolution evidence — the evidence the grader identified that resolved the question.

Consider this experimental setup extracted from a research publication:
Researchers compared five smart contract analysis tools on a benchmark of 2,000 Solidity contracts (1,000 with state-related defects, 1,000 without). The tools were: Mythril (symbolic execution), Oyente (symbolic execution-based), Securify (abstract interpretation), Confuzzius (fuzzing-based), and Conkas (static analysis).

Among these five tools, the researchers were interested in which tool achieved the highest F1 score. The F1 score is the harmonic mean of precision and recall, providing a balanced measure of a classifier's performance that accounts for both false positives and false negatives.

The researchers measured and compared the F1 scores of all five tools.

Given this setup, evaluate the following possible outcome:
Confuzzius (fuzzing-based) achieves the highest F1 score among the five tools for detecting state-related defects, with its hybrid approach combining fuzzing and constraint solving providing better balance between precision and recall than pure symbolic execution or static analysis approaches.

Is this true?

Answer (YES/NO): NO